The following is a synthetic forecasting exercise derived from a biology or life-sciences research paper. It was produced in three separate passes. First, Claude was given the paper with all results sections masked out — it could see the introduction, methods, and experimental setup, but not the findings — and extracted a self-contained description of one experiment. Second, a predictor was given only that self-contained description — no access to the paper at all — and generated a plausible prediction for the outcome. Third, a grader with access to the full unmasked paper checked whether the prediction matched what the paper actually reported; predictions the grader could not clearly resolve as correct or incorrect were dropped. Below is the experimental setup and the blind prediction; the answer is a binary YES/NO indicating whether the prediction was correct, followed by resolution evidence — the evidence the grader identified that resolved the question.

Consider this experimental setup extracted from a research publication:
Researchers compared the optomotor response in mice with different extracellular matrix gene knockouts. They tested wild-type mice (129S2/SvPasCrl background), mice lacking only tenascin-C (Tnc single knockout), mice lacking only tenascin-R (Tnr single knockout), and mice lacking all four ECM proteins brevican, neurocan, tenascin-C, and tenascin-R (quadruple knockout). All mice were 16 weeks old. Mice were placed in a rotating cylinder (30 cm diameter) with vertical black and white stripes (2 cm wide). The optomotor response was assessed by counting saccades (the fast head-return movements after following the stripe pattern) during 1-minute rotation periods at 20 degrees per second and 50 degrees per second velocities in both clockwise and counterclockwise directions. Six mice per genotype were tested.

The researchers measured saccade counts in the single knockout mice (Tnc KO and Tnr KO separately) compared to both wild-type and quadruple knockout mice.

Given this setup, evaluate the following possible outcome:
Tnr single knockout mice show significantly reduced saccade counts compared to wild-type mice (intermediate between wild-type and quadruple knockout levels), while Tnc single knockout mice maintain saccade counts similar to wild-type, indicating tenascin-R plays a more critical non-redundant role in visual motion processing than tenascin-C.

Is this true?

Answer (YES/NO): NO